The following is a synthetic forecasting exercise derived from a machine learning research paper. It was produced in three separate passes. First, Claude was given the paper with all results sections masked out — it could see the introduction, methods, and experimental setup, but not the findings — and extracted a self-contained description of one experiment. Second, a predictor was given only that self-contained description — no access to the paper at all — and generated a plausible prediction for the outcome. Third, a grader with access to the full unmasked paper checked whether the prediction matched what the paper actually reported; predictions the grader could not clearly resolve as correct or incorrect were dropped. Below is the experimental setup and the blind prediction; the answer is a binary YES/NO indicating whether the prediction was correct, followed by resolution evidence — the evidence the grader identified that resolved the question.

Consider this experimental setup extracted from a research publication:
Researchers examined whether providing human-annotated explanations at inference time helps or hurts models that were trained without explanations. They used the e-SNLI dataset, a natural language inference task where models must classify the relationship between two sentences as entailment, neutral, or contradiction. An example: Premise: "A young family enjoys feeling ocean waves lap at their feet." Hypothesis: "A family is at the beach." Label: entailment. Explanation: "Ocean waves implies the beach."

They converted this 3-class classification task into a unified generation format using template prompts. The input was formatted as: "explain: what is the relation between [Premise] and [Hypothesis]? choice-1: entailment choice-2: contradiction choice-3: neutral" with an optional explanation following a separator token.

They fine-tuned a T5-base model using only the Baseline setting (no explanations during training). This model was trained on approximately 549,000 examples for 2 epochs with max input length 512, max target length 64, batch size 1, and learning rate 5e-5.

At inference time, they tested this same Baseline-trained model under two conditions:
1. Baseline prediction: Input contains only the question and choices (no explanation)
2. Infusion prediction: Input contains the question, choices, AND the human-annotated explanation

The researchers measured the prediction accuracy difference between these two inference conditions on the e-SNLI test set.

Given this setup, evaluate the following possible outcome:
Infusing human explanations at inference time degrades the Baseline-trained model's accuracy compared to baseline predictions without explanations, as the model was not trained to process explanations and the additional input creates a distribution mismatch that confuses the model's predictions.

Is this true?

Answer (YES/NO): YES